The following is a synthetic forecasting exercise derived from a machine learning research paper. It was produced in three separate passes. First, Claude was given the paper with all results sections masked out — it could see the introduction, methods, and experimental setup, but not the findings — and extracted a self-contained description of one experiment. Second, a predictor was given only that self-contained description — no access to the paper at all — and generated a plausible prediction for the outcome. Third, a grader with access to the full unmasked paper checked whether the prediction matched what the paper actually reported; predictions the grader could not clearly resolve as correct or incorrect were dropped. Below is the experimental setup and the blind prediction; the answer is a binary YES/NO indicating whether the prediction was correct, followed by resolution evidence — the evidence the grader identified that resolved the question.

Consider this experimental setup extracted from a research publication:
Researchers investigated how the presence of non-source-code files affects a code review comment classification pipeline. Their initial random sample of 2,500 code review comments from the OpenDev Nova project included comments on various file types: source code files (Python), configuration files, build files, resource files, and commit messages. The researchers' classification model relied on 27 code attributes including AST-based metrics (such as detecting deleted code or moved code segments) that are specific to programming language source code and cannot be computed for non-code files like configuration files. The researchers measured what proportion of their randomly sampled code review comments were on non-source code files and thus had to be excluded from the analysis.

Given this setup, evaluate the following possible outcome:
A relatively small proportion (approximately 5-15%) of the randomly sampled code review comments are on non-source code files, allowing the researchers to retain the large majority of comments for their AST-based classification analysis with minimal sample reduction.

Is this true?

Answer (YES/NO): NO